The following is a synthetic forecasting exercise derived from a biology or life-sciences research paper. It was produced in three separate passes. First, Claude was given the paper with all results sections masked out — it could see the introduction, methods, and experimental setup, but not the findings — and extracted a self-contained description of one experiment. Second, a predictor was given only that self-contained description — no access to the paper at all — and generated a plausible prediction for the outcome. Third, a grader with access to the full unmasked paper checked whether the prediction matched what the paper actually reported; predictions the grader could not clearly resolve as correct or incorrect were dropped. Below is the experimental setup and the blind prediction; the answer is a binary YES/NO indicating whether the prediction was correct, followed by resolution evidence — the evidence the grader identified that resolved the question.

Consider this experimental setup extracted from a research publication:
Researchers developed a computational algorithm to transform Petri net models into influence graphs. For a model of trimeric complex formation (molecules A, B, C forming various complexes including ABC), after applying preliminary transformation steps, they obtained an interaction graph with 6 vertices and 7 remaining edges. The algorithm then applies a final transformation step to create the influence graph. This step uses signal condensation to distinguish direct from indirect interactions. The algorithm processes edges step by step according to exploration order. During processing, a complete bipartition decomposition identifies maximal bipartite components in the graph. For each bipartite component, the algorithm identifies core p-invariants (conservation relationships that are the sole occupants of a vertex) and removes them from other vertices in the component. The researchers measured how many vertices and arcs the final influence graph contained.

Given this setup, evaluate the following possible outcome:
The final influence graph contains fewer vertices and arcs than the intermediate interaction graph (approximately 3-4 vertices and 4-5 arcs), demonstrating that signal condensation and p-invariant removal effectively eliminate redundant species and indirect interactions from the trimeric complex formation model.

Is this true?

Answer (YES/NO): NO